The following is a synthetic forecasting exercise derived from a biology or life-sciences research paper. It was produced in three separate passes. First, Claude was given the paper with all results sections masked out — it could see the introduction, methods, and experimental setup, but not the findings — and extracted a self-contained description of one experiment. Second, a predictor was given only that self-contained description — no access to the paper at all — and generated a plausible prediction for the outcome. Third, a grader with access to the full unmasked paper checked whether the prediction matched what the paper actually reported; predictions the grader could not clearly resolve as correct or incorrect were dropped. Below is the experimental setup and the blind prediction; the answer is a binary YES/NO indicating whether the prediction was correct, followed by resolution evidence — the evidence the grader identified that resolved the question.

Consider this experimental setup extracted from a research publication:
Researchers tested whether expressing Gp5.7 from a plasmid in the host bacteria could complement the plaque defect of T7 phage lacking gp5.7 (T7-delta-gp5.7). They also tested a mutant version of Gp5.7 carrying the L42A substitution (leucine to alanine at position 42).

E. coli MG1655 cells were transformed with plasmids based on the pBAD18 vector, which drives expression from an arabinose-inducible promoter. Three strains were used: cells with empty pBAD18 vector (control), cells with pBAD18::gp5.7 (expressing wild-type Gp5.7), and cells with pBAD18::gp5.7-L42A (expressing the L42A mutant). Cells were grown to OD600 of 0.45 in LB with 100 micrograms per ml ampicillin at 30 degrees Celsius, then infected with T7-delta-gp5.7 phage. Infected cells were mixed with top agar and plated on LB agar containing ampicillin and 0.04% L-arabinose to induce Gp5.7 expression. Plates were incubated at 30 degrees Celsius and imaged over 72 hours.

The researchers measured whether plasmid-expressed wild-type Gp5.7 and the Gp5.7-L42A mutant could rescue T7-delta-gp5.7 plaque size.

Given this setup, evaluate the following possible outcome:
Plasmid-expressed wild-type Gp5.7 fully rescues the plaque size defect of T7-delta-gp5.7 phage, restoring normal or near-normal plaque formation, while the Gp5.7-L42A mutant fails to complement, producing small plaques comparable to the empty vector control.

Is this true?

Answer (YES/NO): NO